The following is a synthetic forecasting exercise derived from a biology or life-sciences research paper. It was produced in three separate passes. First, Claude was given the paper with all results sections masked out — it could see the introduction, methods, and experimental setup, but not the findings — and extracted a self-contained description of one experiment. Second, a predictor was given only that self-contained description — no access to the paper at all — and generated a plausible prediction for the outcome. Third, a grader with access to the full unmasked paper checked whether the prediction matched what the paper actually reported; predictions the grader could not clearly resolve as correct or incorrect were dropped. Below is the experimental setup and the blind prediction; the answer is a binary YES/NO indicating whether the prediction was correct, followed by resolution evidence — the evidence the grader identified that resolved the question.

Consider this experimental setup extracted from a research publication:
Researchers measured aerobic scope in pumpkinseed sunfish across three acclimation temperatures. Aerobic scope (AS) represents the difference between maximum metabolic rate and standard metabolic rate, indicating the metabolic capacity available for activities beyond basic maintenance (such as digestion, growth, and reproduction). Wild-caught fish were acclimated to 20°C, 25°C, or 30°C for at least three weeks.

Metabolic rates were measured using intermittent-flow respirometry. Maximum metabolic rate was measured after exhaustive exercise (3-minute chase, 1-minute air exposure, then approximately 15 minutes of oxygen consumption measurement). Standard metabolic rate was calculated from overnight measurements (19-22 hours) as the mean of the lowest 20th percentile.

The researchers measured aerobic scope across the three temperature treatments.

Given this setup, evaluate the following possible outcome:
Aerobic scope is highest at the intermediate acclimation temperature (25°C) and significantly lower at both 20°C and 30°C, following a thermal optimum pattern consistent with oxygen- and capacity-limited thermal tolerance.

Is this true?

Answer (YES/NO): NO